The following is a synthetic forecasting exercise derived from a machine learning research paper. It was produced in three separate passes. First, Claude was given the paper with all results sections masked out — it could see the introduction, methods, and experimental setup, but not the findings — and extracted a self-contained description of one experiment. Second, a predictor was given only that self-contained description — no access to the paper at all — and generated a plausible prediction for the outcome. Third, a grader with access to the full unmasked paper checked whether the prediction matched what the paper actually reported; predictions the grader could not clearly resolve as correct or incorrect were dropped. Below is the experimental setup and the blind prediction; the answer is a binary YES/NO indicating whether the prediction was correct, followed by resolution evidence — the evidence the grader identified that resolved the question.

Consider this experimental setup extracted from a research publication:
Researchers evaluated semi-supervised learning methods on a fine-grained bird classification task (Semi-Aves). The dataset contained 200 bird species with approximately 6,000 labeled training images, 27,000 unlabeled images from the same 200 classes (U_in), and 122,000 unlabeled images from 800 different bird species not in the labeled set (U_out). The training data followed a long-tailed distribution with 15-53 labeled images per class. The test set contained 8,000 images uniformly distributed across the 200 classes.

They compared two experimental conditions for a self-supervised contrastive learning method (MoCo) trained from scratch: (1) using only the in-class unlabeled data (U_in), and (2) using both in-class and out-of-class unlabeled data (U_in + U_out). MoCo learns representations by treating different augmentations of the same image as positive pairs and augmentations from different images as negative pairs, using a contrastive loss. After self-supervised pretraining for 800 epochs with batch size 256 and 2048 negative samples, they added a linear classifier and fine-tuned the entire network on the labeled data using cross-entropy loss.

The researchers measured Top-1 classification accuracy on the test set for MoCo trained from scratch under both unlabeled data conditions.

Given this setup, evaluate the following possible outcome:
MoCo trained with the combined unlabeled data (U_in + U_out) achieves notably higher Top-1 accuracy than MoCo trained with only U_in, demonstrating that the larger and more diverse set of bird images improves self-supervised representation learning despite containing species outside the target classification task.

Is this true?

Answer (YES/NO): YES